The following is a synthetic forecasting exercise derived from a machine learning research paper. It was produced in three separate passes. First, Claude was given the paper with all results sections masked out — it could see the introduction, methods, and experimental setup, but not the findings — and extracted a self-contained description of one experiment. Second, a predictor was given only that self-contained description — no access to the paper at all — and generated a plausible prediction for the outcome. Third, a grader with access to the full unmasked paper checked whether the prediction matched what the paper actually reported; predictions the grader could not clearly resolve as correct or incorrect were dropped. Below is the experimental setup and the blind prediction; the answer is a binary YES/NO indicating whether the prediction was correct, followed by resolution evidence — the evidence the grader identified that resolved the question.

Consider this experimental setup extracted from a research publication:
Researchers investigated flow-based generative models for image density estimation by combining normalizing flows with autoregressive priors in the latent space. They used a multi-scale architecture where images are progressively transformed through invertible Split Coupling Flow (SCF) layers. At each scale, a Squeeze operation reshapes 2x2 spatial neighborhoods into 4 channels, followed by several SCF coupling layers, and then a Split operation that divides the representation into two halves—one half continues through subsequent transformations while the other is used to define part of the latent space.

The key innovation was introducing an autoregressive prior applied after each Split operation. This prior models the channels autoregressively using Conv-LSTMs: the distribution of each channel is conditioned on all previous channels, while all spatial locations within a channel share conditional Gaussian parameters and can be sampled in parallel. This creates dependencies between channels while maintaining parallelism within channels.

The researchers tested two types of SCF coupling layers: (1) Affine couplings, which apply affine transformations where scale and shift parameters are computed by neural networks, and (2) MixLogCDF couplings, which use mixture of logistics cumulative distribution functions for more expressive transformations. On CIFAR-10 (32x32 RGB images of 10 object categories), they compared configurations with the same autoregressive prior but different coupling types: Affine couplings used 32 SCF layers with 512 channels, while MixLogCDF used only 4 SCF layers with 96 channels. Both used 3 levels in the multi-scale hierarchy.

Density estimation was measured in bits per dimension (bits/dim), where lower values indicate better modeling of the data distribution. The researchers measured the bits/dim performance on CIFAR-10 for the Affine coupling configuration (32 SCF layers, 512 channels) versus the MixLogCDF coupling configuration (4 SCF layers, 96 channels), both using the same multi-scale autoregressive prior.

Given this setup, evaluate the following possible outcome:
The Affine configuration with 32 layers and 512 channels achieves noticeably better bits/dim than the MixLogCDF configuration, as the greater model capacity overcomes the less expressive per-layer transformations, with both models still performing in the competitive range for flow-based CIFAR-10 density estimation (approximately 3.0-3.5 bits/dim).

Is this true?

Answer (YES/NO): NO